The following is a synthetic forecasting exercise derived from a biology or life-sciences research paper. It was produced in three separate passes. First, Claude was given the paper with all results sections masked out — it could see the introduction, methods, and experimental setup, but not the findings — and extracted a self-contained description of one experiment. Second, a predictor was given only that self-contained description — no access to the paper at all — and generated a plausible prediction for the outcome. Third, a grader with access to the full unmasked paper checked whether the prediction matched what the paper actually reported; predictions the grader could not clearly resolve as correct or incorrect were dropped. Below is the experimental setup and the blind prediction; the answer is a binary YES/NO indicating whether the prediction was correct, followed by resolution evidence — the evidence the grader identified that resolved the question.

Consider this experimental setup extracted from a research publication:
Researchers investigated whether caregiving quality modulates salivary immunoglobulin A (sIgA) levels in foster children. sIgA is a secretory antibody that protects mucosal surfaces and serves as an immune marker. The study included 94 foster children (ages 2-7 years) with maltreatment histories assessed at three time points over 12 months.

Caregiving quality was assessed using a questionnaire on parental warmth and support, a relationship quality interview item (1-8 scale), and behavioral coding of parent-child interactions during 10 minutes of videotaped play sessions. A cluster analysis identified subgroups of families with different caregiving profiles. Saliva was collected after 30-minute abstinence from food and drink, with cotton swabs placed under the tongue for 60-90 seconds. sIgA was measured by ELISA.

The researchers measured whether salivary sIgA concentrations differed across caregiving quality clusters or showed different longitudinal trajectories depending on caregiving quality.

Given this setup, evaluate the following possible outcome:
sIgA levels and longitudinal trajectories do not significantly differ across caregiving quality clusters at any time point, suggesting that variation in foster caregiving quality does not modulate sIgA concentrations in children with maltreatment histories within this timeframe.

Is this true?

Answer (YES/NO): NO